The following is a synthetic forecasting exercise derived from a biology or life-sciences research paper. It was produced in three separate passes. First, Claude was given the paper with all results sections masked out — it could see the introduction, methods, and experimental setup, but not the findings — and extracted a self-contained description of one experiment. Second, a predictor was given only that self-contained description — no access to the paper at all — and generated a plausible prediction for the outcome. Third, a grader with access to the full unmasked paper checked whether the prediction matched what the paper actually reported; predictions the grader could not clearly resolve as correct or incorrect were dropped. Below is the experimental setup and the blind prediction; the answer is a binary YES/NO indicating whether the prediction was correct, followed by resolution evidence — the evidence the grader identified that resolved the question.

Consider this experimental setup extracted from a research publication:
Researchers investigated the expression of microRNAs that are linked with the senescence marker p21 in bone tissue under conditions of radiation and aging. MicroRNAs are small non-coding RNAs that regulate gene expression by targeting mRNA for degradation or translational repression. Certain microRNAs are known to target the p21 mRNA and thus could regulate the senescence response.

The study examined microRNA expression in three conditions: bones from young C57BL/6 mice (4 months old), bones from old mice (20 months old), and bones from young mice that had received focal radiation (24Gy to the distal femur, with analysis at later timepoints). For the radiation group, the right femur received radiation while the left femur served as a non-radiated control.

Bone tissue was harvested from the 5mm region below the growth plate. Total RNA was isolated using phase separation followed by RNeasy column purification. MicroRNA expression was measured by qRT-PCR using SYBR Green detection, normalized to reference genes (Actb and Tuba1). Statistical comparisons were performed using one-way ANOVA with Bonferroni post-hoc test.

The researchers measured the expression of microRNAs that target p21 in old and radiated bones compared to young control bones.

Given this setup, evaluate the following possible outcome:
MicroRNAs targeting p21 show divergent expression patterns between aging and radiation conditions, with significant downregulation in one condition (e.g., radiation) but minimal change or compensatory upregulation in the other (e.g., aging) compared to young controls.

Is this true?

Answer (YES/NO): NO